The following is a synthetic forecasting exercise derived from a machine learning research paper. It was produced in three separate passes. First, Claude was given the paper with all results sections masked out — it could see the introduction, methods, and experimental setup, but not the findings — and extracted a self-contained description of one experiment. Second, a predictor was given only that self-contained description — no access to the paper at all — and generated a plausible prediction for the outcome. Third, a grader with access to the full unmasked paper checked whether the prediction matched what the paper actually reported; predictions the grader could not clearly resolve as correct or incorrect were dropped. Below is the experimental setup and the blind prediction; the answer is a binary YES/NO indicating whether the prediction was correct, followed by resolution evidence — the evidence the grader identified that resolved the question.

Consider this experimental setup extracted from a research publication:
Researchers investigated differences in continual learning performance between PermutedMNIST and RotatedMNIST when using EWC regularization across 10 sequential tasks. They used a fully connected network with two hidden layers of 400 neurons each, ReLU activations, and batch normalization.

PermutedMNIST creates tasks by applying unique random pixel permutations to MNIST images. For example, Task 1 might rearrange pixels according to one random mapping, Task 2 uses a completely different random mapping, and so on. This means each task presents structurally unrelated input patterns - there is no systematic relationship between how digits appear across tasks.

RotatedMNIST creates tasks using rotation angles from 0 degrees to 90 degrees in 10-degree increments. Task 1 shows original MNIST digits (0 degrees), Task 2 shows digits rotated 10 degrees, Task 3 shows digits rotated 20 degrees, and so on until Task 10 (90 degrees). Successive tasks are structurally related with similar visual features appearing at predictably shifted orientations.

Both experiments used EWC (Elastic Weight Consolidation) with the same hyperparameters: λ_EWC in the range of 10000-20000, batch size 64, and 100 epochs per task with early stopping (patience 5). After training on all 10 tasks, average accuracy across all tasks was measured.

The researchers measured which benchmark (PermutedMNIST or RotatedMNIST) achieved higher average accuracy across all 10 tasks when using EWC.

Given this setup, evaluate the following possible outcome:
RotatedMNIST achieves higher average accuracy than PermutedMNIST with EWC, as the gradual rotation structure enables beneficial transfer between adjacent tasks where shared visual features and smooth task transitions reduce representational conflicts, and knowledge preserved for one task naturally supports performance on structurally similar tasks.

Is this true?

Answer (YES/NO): NO